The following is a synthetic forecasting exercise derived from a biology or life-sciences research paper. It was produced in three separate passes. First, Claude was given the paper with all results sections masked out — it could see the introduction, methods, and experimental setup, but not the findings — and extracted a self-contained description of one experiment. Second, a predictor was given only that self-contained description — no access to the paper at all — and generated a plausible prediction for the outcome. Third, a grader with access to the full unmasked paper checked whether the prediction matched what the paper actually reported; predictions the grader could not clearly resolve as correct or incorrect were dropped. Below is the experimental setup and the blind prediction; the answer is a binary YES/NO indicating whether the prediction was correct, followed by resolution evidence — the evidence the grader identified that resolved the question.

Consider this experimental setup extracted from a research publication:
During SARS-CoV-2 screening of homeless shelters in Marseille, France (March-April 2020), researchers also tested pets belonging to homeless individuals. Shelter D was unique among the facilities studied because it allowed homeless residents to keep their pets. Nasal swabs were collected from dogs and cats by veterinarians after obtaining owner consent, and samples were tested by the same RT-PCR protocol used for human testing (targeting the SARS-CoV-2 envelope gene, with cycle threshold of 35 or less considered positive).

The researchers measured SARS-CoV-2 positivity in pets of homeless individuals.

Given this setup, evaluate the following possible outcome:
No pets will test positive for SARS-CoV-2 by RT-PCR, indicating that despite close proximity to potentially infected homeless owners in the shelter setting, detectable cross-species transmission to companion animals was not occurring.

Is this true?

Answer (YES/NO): YES